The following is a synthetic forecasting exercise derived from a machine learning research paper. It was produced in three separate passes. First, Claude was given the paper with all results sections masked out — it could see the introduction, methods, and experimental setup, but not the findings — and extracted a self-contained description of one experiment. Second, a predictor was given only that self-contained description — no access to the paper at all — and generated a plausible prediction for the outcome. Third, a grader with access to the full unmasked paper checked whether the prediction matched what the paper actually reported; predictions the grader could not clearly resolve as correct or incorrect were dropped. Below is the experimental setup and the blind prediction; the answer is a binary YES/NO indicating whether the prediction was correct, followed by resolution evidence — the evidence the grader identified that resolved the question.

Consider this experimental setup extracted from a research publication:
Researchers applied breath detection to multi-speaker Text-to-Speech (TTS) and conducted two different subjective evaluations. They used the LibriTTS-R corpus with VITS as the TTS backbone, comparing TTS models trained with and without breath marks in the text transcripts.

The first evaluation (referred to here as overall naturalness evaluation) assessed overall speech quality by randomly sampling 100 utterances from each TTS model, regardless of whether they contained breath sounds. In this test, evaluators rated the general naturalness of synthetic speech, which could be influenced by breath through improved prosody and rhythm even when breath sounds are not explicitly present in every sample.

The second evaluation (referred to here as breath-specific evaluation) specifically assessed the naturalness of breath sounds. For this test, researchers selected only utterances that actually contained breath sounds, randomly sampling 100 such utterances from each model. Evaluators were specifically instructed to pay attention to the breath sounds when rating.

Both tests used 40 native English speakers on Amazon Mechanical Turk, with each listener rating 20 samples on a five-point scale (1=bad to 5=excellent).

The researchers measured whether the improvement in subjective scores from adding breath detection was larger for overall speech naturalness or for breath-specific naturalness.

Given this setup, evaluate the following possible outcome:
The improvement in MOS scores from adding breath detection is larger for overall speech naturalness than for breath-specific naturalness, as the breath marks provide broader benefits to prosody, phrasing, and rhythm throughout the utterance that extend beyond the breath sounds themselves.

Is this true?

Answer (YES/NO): NO